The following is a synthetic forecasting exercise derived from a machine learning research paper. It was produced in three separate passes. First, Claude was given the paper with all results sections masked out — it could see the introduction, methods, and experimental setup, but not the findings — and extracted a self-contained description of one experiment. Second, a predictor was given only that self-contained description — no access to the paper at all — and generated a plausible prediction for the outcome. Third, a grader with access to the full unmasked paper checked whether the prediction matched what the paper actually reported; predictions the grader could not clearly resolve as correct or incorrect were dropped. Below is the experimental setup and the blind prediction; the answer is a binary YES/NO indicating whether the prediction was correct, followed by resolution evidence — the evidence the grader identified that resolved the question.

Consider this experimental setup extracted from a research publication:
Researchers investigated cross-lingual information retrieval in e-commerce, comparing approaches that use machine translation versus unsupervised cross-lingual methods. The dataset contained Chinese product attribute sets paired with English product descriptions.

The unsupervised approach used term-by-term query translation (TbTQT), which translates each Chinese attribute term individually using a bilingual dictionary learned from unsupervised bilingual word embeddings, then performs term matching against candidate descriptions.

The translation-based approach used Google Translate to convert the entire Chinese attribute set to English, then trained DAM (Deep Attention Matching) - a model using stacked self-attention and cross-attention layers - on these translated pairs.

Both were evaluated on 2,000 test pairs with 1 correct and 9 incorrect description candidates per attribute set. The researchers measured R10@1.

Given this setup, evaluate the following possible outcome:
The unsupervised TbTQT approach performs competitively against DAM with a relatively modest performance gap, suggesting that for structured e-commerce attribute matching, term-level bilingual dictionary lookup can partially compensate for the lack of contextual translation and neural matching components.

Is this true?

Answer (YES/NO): NO